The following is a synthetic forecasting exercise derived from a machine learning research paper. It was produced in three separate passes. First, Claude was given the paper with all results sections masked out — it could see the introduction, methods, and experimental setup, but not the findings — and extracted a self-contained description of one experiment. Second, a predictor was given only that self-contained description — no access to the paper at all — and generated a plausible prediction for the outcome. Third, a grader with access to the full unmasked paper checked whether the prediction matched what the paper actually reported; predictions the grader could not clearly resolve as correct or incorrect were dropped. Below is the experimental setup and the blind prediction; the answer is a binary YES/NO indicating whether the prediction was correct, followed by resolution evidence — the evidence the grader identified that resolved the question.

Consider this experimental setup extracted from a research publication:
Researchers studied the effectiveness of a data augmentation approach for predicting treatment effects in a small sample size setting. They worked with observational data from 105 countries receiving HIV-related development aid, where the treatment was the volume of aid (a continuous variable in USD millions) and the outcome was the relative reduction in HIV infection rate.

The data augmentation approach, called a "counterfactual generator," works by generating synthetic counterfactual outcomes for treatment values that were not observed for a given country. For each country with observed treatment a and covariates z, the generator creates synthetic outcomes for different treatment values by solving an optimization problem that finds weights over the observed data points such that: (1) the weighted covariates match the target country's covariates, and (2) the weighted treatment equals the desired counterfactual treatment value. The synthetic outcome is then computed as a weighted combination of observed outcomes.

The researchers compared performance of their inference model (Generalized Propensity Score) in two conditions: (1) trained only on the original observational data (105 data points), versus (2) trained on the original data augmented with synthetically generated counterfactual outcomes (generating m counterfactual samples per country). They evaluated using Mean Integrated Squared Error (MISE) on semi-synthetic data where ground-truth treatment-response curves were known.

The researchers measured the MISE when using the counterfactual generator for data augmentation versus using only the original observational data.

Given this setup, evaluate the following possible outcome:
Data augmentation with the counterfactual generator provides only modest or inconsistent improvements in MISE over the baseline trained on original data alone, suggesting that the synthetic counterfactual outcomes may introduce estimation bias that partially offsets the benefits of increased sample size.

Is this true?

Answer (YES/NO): NO